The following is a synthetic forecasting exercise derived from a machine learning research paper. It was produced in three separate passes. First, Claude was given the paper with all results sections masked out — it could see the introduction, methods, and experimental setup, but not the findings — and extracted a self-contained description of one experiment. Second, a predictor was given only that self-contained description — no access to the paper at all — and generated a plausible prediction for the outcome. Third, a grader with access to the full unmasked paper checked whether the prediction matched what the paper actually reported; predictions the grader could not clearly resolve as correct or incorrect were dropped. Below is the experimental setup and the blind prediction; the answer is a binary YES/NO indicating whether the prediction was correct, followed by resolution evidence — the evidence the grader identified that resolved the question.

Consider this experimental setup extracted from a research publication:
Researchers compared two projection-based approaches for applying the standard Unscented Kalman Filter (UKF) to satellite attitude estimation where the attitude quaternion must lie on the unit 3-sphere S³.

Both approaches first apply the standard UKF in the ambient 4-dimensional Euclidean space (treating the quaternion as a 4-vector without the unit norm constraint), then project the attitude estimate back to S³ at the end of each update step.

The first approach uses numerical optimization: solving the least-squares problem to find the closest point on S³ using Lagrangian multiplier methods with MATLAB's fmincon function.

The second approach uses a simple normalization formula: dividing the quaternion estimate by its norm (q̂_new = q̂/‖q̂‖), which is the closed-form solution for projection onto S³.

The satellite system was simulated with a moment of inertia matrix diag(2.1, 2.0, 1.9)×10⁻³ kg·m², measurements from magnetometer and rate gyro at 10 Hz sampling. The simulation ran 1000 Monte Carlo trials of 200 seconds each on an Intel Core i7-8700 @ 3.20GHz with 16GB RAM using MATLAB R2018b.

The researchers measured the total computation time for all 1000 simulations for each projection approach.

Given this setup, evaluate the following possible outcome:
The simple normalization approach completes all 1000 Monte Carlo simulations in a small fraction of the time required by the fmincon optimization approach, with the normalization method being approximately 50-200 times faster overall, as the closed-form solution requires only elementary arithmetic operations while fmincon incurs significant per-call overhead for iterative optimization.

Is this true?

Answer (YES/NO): NO